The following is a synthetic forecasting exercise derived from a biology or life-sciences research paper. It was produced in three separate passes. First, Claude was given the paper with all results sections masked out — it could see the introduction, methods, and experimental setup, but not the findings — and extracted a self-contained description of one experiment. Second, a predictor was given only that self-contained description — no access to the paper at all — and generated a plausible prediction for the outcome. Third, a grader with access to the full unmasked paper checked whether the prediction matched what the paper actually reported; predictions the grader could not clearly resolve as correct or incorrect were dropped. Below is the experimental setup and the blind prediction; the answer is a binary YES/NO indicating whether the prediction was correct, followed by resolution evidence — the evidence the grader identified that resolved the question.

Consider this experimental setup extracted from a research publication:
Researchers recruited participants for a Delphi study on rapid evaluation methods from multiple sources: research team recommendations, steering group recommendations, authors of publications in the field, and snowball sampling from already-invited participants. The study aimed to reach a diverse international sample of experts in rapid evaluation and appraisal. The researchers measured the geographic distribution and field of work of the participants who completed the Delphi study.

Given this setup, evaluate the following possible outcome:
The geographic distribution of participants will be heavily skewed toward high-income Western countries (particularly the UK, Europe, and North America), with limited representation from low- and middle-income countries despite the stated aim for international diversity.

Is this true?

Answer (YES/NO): YES